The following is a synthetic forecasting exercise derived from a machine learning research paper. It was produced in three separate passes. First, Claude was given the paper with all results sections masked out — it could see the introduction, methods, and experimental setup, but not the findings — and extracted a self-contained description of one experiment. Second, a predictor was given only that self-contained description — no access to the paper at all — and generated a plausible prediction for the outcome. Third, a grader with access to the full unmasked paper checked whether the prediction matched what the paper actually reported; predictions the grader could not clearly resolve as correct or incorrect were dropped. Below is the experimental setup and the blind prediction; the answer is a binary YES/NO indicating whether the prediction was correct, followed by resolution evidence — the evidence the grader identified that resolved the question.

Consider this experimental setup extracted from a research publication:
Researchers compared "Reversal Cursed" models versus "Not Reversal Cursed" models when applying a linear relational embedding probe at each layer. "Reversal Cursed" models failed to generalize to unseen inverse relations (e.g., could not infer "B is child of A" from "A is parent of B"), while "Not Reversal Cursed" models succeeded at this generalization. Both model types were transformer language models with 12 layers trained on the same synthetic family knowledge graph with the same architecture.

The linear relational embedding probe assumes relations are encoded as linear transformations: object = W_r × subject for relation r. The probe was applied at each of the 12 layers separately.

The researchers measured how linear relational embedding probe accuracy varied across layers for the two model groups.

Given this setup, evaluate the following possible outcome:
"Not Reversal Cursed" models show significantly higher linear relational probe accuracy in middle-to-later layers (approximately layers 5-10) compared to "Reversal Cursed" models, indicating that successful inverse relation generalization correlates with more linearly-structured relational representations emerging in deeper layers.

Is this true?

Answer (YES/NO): NO